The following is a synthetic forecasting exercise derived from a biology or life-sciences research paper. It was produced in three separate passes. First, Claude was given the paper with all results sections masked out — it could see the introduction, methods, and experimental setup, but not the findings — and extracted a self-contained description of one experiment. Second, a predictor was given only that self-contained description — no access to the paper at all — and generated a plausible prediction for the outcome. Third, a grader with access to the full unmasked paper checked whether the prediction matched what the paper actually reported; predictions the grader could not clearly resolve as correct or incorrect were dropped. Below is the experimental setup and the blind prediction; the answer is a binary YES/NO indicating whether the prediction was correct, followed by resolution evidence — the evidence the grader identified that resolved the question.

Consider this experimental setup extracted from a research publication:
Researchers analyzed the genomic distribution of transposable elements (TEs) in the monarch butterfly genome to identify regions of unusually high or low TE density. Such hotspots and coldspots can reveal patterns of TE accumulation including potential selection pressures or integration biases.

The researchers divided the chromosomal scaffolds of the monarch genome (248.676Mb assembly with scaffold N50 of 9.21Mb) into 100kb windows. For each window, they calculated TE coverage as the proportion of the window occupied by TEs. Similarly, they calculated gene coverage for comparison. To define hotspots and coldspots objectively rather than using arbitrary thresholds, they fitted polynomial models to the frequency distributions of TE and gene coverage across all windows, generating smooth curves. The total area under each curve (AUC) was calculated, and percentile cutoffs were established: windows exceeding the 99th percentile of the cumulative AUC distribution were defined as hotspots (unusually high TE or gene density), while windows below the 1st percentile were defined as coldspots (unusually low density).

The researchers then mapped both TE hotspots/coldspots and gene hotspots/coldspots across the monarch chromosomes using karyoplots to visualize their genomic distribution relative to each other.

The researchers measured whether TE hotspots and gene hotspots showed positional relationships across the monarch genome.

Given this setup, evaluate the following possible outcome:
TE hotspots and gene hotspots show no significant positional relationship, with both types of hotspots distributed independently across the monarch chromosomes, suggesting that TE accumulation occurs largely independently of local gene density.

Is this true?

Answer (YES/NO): NO